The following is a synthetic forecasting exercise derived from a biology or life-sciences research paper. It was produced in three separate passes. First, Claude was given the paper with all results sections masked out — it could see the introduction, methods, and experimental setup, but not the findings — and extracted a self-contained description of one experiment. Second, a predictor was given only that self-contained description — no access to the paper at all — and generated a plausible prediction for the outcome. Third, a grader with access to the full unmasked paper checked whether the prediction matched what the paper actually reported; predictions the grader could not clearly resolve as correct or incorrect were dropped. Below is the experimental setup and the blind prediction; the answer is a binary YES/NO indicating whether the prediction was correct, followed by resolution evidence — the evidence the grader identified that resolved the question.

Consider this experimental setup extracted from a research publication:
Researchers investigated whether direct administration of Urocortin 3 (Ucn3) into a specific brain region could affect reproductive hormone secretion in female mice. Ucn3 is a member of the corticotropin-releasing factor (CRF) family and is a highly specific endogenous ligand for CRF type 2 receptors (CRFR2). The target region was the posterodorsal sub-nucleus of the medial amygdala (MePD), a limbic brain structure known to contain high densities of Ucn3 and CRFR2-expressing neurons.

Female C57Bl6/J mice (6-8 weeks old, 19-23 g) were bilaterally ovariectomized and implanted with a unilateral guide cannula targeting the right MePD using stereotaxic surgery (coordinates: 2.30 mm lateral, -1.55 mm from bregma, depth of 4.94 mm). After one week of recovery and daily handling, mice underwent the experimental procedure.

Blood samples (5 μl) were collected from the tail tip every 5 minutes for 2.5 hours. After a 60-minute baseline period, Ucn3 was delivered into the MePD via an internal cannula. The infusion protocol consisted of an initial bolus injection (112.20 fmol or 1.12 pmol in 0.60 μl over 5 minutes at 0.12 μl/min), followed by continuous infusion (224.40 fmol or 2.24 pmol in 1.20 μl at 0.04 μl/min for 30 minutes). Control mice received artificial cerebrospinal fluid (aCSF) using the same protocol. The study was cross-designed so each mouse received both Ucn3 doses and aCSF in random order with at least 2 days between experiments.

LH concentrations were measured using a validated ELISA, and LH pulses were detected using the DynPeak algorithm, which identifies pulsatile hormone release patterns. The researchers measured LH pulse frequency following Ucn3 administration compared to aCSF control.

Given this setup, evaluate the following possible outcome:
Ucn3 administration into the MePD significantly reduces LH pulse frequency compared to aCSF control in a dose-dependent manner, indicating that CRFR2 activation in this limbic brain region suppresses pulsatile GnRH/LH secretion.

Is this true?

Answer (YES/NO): YES